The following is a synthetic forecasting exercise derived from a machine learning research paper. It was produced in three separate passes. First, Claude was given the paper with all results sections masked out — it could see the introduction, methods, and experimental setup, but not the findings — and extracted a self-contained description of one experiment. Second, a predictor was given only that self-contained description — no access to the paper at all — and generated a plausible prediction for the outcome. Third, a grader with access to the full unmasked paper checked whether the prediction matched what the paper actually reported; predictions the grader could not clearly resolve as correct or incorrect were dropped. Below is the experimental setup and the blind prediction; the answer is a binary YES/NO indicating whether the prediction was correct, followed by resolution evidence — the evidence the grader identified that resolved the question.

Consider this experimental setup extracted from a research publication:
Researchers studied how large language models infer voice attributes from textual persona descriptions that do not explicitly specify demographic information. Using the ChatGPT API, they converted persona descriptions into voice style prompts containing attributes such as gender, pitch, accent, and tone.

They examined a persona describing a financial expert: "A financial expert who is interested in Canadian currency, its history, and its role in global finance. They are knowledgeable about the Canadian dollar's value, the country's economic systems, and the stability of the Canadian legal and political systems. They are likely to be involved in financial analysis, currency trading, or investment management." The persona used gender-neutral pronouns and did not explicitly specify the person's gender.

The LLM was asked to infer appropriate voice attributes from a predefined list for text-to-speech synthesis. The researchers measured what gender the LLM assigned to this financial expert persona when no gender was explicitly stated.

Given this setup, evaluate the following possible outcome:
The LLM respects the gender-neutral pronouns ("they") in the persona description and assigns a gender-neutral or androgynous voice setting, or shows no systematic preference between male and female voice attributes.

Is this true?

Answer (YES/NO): NO